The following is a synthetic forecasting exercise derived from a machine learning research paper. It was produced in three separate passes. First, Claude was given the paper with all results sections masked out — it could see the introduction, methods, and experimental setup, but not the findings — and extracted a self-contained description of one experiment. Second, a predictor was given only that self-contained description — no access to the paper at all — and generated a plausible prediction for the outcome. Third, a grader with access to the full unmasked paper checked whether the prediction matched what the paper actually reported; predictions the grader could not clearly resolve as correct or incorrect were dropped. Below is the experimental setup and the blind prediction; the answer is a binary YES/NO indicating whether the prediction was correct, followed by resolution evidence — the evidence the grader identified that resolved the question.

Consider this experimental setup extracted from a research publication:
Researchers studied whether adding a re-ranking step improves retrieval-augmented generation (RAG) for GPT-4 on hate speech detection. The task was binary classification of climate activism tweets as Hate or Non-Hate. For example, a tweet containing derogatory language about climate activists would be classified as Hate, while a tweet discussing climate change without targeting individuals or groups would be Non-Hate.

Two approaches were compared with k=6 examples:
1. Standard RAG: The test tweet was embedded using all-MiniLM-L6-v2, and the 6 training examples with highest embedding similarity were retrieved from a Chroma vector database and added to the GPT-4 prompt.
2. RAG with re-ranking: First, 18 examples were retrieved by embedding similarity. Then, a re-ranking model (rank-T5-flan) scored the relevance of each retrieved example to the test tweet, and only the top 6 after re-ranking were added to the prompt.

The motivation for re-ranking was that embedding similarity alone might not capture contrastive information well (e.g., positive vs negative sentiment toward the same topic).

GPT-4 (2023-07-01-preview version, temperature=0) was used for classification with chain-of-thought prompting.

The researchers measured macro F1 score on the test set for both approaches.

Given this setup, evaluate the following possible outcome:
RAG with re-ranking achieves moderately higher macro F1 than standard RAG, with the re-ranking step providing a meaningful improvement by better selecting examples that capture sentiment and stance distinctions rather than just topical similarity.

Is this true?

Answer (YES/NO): NO